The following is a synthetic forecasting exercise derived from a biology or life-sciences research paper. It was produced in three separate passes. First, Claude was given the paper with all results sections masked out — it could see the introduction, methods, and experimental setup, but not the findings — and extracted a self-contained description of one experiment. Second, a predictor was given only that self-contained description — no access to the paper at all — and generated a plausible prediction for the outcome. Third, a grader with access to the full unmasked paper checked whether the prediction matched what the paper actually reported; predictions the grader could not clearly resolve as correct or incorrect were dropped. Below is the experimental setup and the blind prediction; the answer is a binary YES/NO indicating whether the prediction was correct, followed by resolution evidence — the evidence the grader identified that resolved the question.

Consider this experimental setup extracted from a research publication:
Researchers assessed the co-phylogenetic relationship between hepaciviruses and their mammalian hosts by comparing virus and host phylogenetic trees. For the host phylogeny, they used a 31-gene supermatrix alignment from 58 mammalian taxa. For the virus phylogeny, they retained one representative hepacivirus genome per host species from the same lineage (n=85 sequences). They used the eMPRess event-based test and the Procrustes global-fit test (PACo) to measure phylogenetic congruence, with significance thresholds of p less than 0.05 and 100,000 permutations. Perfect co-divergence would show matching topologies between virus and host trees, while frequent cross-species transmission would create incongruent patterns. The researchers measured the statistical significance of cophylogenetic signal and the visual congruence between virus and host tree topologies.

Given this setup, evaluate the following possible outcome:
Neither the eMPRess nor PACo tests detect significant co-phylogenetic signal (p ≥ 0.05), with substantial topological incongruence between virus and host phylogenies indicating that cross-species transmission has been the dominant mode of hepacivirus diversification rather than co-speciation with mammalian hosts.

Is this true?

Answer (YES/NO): NO